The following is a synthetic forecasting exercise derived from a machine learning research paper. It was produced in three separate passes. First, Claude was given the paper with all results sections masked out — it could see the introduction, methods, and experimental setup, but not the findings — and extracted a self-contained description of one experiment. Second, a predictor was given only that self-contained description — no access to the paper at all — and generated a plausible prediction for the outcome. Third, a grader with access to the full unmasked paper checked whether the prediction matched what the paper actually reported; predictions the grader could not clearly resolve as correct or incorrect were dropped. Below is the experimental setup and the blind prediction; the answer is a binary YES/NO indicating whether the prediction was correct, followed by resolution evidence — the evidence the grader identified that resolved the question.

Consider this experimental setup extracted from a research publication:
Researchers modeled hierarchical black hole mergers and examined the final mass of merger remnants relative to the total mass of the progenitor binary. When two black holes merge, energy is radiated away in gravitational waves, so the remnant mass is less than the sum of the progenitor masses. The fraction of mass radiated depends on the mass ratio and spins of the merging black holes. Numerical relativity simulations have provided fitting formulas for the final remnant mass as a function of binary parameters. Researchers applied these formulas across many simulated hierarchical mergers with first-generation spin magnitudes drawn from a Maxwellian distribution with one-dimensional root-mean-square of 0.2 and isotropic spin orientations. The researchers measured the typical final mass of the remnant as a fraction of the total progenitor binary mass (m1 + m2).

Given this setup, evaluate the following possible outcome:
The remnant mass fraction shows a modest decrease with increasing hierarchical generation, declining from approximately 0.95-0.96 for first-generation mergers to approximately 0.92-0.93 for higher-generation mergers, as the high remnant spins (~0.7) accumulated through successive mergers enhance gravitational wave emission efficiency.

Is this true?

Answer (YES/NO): NO